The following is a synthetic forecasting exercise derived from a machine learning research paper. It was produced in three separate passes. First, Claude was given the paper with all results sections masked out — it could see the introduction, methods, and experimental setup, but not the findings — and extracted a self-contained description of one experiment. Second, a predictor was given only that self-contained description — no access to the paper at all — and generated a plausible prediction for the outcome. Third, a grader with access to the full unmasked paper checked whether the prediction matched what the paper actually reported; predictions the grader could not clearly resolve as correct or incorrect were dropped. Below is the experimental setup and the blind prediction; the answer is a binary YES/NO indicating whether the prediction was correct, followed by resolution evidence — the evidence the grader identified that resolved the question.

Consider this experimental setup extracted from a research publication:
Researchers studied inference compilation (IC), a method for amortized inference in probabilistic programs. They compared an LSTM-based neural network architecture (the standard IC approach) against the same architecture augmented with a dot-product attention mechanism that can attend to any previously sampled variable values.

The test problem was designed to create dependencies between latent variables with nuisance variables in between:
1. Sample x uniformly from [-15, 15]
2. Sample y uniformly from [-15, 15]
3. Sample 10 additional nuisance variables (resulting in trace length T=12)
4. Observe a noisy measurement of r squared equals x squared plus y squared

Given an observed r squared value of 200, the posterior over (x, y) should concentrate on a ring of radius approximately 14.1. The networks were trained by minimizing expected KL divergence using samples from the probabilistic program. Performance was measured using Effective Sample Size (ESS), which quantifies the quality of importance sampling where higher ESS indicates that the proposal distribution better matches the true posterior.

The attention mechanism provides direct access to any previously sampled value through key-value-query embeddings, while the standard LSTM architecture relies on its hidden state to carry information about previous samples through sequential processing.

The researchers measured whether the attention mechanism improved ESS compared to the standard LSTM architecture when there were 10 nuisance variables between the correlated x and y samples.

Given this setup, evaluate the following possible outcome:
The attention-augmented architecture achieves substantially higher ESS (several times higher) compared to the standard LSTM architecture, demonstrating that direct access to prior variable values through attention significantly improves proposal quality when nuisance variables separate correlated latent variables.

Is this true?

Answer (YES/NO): NO